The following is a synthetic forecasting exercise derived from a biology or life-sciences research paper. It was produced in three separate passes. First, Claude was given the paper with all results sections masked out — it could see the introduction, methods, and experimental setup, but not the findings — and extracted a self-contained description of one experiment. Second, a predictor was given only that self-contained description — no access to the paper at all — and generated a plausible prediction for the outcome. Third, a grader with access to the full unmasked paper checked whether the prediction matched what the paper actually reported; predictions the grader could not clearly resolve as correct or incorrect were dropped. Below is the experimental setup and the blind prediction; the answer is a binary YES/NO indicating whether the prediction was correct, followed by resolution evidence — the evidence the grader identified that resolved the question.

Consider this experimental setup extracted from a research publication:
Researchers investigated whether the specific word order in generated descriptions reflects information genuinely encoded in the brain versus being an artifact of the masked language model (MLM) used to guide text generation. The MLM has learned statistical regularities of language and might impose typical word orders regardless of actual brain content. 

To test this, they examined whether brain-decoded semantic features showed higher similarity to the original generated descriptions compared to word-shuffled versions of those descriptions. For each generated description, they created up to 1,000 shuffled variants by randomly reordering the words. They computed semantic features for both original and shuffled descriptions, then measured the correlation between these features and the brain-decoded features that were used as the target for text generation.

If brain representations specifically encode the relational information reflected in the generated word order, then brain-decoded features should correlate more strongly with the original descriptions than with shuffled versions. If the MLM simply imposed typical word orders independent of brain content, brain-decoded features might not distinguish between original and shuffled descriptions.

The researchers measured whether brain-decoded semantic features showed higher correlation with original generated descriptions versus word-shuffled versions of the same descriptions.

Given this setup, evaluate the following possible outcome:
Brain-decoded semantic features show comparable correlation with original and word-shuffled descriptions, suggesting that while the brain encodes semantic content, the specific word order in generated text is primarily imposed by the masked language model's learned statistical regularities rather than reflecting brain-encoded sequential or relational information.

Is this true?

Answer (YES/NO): NO